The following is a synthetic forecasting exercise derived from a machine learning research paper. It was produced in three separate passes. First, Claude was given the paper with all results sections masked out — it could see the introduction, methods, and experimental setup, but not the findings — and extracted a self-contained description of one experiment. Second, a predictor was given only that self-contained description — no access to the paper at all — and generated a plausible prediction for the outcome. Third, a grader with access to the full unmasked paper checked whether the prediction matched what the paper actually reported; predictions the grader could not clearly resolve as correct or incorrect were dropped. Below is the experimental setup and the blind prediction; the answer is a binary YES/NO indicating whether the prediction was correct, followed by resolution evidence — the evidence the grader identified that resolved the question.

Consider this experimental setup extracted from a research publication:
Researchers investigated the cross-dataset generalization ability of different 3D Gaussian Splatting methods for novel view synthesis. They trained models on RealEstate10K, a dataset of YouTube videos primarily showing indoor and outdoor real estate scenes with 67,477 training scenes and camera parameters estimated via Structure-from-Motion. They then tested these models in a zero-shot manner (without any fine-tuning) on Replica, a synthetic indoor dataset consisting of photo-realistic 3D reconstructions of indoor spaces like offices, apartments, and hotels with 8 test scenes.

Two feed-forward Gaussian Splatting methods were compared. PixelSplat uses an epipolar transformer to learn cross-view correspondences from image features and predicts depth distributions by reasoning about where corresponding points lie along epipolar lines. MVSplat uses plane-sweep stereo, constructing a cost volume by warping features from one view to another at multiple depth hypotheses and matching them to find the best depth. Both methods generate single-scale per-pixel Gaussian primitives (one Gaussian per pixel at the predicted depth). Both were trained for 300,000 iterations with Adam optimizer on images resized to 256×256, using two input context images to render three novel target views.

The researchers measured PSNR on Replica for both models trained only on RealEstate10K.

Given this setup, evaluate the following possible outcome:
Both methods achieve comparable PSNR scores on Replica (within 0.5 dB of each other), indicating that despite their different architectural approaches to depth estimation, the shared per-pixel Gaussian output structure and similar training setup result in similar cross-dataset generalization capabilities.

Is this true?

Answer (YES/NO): YES